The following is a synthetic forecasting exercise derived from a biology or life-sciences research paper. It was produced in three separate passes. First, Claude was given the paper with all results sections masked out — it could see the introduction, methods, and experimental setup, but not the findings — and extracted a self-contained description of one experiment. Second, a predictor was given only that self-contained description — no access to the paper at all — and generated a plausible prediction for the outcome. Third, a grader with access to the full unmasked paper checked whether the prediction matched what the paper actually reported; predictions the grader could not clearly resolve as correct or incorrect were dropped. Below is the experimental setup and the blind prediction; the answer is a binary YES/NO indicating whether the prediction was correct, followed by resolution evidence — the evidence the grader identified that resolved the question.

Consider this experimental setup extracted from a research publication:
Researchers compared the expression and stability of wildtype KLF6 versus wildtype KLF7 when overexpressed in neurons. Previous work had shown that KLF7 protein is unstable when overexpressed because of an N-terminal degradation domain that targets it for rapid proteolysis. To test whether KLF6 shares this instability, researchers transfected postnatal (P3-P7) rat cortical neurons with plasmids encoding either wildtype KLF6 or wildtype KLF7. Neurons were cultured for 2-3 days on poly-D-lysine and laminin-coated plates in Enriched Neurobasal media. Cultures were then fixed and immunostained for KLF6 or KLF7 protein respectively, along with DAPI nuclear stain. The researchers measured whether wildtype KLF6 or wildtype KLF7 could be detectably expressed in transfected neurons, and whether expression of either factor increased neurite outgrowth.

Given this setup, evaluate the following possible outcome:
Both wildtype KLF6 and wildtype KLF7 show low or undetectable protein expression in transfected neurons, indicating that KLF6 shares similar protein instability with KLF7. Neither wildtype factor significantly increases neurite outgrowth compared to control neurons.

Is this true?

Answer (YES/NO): NO